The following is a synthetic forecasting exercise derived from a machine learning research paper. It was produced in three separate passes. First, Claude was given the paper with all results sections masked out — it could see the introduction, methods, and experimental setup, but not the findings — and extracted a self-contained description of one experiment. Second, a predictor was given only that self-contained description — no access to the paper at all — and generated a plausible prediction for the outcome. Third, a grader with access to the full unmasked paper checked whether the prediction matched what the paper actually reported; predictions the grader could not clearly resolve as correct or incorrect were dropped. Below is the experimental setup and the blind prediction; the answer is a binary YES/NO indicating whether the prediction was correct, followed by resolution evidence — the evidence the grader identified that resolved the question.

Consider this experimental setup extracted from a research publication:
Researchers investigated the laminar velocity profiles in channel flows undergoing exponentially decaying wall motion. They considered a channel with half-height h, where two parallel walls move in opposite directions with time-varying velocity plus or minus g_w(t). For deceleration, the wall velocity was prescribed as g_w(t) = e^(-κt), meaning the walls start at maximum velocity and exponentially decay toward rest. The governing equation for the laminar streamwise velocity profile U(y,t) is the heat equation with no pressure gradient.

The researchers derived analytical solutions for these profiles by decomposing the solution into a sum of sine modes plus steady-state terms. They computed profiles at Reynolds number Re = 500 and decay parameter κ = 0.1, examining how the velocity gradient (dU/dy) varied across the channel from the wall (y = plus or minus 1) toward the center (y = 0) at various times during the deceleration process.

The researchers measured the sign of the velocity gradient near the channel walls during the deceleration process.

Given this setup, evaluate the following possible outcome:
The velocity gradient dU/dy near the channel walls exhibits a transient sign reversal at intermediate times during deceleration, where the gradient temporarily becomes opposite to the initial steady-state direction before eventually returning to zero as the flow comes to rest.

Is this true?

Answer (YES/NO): YES